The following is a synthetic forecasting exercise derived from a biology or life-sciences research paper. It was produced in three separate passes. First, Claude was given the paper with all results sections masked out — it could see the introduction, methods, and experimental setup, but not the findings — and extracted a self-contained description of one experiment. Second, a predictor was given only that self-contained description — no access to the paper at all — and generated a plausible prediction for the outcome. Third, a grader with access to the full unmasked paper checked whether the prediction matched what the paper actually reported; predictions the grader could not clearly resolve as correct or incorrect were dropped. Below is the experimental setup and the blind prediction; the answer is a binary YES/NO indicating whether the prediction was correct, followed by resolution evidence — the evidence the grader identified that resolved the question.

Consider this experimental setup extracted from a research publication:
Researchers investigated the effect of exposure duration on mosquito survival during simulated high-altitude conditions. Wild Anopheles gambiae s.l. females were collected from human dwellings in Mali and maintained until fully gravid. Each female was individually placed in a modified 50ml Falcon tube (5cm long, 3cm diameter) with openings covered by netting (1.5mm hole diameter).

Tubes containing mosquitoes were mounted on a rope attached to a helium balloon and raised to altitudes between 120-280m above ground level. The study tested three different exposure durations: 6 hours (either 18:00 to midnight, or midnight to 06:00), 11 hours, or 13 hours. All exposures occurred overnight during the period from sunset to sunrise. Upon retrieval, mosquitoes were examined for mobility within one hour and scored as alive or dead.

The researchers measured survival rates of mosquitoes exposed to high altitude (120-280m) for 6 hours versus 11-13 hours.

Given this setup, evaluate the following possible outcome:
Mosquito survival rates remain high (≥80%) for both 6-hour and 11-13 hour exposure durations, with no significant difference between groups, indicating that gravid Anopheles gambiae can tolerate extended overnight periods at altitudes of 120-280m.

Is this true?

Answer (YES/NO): NO